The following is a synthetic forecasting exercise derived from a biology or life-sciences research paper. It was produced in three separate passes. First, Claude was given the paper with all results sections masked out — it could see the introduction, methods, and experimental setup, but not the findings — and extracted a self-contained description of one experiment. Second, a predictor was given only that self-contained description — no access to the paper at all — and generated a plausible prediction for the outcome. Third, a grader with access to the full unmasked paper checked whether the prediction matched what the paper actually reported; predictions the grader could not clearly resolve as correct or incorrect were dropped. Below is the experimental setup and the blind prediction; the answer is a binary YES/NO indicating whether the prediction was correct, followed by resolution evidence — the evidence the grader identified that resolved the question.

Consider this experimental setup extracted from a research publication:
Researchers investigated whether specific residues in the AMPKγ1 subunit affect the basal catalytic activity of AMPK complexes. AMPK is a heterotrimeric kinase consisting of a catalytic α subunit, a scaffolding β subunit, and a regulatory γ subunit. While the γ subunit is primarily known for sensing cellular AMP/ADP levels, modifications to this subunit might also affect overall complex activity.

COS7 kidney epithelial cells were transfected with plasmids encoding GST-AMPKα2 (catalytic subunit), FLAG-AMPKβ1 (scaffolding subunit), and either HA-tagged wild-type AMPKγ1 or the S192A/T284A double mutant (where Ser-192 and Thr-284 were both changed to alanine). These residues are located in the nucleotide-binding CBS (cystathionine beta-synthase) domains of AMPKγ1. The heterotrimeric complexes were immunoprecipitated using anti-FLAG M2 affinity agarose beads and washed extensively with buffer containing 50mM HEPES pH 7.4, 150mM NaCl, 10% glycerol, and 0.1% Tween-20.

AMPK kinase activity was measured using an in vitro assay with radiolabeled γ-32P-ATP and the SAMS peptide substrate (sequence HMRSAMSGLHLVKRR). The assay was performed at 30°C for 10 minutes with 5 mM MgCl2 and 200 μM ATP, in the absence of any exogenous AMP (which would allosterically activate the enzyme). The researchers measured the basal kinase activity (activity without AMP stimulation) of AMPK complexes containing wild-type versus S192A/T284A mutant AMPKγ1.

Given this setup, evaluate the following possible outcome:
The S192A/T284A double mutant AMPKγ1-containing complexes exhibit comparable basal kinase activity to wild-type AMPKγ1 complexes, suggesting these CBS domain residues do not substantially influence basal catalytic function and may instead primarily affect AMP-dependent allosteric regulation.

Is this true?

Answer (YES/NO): YES